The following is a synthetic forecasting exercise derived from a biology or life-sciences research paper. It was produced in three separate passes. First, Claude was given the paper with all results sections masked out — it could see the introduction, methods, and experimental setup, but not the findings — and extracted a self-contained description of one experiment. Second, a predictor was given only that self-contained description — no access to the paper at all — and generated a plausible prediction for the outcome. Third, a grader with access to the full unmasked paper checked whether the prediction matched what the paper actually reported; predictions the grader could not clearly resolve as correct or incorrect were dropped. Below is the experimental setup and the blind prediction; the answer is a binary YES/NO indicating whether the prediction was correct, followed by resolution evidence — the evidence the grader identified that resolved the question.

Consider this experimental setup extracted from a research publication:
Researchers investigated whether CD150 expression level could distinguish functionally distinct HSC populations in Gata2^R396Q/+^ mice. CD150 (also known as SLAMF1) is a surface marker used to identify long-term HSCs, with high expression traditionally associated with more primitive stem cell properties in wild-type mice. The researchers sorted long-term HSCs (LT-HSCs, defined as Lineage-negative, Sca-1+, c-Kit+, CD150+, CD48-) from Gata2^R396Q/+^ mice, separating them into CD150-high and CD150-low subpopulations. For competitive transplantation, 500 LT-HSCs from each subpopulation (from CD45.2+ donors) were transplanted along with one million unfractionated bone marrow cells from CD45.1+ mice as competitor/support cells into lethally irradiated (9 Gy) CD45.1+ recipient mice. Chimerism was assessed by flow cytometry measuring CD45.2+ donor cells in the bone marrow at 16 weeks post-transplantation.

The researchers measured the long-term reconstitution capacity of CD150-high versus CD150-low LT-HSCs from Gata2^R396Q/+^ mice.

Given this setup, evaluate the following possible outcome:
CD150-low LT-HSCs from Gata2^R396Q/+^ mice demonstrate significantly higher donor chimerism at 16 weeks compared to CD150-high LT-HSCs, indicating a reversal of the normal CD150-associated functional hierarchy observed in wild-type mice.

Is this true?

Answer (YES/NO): YES